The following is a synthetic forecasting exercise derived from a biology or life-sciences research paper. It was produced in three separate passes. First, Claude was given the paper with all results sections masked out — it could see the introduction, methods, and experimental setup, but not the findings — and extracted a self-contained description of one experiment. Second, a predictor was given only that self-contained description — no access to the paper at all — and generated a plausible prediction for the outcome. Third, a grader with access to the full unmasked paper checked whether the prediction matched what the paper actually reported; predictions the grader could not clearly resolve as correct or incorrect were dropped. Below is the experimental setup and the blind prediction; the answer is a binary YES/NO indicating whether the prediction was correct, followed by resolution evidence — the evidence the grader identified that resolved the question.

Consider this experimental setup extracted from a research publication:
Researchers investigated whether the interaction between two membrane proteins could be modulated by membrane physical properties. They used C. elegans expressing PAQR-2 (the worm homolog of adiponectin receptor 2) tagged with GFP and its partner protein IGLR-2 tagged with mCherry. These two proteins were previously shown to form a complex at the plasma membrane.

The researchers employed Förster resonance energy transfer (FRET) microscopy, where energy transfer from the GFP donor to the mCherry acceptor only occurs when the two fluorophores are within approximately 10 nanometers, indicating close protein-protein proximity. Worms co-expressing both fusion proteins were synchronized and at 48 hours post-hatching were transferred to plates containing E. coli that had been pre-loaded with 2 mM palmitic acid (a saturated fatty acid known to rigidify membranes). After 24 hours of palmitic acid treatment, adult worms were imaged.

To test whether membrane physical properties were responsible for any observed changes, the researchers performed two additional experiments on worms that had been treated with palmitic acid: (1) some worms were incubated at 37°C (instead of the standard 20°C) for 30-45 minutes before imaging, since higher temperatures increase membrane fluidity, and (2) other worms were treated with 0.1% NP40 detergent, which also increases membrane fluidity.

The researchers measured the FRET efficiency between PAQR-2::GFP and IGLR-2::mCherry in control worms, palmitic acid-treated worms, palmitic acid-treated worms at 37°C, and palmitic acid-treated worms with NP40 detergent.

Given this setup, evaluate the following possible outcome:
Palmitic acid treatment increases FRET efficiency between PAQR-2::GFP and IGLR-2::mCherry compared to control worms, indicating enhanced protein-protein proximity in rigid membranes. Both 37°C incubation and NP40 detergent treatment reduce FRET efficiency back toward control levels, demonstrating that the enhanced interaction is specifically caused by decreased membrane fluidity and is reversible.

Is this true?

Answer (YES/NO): YES